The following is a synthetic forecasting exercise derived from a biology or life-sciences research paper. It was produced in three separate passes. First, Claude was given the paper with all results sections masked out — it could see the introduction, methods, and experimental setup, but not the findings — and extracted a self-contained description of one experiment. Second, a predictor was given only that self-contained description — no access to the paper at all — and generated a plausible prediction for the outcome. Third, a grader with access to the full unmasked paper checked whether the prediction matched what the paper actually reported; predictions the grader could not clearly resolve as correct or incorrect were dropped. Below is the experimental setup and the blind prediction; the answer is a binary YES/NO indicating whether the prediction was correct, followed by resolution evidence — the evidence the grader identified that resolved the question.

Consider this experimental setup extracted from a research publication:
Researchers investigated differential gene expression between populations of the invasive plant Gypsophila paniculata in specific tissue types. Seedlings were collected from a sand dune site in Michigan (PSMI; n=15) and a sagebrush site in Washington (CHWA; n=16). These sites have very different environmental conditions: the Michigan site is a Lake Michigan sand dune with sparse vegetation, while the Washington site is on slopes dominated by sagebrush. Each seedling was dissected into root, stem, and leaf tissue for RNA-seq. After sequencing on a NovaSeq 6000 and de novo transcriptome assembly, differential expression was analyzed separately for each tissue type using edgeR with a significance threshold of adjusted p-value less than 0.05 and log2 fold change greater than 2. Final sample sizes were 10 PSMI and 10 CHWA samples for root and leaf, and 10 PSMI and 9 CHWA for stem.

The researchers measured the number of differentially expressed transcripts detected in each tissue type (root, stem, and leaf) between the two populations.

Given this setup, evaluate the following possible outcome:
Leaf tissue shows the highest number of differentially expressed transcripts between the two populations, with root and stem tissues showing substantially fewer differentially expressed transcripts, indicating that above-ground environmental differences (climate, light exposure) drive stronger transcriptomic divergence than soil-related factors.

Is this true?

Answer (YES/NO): NO